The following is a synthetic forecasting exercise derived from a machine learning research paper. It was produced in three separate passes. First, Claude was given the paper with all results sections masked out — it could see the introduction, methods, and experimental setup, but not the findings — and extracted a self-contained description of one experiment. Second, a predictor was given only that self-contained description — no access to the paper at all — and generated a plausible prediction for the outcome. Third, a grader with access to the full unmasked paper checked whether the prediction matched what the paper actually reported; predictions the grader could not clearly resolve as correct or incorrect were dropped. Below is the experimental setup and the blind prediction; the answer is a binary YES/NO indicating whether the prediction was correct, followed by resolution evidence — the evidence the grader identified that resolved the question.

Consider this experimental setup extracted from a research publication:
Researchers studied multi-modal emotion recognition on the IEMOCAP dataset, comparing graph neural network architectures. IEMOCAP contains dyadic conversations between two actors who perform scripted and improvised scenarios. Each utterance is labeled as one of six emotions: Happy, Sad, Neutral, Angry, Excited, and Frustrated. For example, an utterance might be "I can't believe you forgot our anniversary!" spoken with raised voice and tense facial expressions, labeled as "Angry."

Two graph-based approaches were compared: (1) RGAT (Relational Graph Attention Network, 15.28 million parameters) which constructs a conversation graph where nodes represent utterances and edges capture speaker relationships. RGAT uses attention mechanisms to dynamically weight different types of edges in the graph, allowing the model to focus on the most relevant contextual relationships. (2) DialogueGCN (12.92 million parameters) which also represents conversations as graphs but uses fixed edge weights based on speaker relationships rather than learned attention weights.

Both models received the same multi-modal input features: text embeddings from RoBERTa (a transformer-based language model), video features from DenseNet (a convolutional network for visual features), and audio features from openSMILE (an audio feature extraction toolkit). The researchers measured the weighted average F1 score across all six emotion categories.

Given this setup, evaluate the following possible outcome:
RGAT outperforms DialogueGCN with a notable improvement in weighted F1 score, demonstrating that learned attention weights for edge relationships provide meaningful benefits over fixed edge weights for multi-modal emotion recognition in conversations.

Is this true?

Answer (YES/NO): NO